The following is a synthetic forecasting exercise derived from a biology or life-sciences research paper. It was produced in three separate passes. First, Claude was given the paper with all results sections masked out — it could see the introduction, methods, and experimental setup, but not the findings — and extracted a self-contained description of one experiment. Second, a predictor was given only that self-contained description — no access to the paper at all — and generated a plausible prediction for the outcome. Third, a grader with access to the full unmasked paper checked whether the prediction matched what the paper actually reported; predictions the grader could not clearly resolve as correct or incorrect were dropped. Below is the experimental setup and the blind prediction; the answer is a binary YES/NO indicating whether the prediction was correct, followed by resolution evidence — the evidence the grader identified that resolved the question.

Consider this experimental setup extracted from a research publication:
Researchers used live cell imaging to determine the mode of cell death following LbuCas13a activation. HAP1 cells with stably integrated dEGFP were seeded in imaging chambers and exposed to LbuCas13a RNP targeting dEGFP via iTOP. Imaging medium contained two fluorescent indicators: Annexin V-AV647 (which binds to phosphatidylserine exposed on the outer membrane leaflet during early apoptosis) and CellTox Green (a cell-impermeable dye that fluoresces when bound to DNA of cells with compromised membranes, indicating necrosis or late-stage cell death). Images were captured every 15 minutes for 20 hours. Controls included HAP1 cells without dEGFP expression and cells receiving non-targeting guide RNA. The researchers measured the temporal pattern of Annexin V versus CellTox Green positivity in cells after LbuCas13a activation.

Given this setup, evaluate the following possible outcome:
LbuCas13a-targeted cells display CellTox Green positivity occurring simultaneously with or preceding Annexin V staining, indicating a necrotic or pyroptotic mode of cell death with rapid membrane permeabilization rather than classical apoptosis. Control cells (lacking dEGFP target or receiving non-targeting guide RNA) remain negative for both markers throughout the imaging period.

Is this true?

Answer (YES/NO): NO